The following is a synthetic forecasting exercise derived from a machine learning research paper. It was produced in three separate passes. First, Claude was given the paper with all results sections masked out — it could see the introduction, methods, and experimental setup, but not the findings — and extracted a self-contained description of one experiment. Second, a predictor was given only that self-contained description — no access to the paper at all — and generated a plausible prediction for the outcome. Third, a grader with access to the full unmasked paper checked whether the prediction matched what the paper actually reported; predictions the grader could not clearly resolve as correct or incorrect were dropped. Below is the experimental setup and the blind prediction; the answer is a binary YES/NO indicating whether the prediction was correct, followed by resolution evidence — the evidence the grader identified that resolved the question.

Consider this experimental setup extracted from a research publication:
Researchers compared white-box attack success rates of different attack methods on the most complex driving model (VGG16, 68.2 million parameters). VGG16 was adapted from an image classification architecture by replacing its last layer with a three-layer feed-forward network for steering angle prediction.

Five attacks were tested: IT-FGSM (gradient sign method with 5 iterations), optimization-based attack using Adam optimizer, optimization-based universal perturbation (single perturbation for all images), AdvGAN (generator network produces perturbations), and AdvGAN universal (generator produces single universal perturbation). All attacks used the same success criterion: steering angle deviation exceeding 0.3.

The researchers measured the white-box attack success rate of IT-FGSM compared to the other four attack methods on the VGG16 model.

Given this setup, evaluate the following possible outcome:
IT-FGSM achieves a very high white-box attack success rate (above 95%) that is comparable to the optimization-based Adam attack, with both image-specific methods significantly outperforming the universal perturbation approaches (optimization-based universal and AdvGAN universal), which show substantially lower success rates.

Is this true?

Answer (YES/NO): NO